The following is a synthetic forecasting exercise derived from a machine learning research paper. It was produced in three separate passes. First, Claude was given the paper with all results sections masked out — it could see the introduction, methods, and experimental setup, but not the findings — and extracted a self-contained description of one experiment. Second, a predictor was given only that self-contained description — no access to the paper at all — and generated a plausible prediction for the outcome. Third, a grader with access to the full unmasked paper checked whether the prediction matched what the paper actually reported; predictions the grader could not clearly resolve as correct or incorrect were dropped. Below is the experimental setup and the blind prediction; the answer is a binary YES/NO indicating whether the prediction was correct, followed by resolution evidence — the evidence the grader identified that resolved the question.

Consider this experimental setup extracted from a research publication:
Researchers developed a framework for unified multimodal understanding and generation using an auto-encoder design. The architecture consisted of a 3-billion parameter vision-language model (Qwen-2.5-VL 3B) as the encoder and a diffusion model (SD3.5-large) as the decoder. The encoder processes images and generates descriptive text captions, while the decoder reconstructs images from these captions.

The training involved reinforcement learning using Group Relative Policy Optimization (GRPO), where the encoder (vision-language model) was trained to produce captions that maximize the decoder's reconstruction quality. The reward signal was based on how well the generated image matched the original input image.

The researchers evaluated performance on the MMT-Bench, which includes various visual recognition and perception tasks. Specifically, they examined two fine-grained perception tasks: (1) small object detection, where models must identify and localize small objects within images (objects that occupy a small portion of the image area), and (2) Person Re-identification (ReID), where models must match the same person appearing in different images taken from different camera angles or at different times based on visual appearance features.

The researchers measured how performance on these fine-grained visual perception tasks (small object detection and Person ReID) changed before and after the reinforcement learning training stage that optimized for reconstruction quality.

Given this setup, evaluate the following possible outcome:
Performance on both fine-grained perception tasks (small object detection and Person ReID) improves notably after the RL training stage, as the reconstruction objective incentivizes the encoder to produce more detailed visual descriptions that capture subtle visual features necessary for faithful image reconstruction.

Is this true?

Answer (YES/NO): YES